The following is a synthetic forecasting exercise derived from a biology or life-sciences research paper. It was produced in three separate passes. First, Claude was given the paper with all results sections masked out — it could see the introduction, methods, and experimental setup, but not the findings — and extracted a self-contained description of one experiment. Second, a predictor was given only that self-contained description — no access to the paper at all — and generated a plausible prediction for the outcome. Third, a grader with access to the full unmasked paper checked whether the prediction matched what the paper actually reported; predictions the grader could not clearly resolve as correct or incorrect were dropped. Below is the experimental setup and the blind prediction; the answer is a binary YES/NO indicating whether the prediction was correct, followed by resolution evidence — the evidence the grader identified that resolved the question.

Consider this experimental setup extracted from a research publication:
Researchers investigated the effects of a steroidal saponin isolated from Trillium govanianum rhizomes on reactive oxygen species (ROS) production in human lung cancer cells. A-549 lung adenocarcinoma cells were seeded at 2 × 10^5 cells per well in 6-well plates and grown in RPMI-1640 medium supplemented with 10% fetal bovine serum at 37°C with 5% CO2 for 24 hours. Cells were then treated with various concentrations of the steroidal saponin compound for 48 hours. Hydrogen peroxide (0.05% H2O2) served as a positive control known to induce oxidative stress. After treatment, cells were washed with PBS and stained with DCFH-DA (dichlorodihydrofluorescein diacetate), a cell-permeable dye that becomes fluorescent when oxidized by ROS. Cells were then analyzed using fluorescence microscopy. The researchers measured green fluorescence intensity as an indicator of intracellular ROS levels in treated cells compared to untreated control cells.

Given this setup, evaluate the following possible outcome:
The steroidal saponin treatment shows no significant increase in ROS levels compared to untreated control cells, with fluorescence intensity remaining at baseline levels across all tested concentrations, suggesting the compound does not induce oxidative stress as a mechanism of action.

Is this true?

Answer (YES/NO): NO